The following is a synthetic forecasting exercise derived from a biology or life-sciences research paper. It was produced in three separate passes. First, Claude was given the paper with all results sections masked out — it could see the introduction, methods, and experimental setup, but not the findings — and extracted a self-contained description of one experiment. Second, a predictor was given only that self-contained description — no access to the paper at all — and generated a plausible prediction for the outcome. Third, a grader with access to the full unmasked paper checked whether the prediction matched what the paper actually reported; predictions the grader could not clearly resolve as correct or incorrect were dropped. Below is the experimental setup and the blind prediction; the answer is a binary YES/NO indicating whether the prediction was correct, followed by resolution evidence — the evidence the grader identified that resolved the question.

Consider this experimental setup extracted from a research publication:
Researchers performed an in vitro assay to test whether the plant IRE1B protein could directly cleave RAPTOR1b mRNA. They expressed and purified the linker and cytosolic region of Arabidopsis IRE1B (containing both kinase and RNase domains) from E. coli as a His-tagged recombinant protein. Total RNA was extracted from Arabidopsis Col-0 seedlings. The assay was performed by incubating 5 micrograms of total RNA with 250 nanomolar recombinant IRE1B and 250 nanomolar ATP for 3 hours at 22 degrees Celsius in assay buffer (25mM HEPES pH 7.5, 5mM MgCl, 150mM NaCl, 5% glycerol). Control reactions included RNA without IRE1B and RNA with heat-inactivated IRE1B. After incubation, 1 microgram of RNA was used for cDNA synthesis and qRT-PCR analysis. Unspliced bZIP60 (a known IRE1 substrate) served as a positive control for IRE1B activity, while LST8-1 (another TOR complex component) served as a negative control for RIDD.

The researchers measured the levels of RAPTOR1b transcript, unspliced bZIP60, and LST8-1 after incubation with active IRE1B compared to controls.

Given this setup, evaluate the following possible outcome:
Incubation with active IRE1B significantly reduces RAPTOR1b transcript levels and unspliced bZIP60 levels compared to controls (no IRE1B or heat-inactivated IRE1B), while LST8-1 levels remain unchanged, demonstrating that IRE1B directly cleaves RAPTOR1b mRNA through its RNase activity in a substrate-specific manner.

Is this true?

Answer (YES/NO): YES